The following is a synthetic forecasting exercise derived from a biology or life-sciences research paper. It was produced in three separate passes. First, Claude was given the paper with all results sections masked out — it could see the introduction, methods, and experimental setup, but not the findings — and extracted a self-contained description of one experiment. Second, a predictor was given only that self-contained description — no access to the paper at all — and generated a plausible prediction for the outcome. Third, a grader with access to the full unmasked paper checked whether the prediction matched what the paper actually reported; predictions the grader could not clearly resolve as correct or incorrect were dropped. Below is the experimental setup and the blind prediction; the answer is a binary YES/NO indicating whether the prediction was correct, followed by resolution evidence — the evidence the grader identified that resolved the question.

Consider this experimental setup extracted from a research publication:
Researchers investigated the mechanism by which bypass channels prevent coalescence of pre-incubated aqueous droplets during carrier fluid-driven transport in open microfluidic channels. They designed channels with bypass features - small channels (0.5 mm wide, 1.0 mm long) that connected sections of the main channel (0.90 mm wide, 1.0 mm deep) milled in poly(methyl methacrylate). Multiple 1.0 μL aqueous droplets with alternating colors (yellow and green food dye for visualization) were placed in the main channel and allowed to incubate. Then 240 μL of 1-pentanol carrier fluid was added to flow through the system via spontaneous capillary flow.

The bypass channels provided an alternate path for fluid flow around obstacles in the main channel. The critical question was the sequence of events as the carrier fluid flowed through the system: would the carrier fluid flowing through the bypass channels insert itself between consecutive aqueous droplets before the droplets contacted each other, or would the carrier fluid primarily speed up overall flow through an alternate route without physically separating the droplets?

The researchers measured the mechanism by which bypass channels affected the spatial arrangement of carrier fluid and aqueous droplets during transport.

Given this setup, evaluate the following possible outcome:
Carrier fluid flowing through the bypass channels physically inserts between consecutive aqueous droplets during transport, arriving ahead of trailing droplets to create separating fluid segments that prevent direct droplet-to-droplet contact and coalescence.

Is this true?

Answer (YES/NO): YES